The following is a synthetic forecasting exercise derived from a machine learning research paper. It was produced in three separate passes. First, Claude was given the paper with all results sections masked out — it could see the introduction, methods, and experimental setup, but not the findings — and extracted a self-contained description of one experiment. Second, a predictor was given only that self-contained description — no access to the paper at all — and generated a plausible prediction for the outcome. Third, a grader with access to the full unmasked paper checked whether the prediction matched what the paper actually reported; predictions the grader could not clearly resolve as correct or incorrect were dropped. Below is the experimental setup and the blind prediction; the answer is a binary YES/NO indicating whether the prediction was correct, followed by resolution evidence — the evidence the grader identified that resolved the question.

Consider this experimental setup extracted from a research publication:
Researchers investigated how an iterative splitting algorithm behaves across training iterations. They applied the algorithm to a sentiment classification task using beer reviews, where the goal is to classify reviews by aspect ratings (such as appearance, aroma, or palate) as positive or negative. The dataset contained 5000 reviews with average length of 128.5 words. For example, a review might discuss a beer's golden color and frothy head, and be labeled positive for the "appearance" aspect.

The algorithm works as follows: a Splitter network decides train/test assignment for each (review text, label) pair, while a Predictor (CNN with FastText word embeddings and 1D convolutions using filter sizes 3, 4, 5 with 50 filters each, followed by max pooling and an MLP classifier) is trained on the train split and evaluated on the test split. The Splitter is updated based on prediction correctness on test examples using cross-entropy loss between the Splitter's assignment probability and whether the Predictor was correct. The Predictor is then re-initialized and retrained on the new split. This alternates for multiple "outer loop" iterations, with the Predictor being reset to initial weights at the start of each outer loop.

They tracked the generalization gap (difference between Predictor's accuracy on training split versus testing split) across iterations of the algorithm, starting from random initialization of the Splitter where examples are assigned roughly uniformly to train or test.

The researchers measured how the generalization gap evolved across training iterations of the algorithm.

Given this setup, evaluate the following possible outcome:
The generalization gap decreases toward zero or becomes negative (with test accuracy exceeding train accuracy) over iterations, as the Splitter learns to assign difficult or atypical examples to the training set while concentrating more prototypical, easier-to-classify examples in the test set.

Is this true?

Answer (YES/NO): NO